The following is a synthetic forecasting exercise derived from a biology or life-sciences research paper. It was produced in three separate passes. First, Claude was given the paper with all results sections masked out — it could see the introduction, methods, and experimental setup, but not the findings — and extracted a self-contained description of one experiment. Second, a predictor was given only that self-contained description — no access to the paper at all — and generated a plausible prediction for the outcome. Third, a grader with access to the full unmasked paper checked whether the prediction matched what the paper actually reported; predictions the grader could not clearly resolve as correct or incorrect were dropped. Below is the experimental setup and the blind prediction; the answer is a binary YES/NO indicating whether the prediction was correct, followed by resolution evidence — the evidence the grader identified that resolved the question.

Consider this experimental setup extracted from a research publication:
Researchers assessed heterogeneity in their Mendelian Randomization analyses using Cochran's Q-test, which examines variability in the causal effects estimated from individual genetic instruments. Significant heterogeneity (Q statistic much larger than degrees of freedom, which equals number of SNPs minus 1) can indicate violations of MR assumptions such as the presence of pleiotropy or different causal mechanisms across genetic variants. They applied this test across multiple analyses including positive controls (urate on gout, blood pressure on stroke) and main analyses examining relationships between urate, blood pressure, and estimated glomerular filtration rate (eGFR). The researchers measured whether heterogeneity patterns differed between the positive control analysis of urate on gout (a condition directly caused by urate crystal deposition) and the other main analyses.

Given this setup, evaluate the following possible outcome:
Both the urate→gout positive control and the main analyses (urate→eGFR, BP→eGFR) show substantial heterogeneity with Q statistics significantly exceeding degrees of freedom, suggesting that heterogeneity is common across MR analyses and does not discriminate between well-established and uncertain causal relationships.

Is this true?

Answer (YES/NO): NO